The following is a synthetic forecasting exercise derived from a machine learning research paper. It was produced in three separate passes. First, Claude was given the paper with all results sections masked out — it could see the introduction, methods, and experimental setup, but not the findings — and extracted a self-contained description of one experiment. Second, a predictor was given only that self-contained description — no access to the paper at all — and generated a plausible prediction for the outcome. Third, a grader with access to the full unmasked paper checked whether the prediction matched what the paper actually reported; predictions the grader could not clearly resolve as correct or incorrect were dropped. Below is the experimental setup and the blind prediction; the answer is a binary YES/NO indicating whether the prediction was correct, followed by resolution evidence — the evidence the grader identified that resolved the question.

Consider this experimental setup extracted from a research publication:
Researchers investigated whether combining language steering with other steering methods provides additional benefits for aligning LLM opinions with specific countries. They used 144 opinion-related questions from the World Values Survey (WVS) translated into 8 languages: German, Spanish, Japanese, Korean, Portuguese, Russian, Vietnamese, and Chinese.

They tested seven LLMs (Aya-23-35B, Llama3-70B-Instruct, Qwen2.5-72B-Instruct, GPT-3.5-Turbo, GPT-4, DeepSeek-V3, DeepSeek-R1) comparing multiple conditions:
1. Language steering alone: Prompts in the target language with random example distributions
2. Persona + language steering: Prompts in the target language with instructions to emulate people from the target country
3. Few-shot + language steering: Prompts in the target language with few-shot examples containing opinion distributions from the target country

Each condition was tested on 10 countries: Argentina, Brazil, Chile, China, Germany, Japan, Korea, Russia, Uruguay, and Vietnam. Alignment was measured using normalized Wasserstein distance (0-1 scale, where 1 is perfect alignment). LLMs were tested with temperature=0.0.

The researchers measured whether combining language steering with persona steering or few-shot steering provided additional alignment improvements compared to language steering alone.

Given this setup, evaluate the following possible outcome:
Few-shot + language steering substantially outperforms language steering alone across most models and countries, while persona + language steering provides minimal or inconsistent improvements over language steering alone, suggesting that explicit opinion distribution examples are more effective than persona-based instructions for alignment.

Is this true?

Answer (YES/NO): NO